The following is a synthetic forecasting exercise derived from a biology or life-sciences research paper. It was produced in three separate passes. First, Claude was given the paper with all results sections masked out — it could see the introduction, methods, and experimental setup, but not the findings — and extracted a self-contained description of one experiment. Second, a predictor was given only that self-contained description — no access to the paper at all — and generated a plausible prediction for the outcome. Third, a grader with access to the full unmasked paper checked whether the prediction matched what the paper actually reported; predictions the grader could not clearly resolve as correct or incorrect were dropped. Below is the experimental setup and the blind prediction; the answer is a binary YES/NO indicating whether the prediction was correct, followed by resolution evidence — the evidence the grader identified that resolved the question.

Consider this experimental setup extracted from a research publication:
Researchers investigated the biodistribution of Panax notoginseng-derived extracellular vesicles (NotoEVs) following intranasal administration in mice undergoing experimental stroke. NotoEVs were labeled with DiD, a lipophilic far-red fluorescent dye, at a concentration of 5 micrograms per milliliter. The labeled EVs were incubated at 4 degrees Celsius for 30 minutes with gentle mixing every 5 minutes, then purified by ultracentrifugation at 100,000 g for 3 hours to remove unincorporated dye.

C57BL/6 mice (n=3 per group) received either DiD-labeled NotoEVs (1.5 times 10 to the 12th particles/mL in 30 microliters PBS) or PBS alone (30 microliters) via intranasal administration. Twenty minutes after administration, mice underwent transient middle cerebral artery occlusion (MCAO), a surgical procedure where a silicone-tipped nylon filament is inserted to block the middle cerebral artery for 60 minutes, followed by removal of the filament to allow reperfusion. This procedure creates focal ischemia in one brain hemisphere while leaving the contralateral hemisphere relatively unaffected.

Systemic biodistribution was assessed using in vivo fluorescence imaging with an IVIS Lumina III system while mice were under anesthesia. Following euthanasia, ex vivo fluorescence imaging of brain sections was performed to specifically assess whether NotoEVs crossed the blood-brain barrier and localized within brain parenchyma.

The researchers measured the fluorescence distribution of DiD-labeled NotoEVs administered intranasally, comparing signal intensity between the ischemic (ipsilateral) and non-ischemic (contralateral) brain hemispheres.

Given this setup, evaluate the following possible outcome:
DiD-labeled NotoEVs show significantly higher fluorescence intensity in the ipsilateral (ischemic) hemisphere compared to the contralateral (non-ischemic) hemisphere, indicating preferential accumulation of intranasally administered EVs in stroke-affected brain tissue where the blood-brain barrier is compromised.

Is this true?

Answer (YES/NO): YES